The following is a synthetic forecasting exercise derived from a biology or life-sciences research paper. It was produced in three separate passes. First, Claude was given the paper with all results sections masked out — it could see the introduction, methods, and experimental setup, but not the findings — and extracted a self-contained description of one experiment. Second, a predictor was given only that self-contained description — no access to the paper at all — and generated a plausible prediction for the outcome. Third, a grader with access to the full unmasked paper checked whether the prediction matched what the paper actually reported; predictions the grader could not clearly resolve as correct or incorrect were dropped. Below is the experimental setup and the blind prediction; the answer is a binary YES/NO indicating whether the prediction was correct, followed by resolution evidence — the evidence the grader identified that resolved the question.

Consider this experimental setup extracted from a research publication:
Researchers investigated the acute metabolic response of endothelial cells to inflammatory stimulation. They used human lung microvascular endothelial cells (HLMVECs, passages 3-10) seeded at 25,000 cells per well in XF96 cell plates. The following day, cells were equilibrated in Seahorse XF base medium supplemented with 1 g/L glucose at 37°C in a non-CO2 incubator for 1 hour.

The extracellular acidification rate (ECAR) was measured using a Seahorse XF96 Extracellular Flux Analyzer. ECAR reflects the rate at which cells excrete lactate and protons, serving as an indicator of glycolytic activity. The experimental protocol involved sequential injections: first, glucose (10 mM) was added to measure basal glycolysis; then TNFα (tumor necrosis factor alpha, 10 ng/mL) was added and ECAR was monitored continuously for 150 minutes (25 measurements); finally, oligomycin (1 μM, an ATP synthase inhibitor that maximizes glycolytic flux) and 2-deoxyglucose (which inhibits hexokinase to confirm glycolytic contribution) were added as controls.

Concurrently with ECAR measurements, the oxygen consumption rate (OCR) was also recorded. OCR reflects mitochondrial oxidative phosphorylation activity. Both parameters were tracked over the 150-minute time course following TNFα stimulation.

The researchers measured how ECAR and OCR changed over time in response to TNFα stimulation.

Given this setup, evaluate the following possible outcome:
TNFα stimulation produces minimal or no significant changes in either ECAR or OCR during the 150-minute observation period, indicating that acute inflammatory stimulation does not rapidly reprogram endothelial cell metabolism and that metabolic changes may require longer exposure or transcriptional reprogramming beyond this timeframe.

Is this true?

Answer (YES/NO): NO